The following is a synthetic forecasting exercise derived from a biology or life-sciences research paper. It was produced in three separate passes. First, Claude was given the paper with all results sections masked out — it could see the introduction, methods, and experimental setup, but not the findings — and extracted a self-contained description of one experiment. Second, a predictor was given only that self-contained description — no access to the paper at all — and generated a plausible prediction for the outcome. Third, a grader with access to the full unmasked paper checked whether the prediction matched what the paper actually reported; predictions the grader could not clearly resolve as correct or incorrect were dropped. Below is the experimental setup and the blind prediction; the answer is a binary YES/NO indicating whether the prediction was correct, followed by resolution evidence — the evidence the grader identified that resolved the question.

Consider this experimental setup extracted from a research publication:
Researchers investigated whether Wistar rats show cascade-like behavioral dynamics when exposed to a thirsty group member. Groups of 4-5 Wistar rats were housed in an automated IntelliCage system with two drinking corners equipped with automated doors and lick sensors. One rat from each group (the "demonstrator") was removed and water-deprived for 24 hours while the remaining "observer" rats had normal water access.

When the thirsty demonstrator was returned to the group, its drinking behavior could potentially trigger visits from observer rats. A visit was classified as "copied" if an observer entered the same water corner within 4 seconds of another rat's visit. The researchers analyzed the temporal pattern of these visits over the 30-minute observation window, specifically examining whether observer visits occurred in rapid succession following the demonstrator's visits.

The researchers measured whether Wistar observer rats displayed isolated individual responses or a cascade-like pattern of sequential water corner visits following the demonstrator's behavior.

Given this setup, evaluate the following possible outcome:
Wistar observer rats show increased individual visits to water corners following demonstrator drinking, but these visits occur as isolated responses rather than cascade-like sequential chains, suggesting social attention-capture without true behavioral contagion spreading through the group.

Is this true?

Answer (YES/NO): NO